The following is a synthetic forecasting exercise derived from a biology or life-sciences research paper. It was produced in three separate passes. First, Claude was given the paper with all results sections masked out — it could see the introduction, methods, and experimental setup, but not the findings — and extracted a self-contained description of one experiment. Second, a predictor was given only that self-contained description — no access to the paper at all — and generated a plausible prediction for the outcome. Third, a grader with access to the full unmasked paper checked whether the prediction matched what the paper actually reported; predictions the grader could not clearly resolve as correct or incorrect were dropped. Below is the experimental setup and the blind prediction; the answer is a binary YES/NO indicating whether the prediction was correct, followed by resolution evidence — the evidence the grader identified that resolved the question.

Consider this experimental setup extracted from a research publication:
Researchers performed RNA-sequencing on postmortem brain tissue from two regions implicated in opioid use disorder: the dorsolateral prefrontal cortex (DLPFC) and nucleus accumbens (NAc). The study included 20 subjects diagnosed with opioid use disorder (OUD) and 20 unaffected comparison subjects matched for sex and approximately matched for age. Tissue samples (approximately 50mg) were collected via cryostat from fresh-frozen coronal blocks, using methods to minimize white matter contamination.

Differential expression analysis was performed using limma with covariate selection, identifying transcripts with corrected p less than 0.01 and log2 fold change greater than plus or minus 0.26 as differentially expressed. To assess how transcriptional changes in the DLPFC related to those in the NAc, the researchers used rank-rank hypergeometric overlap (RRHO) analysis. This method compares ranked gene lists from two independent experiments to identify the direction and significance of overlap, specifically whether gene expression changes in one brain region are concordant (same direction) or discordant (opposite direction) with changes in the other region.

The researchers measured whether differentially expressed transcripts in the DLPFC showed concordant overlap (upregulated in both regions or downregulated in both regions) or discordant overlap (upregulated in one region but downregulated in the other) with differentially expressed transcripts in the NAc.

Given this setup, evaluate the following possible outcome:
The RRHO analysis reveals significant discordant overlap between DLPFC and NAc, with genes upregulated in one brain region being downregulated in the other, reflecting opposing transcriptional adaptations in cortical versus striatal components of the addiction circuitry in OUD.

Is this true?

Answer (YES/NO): NO